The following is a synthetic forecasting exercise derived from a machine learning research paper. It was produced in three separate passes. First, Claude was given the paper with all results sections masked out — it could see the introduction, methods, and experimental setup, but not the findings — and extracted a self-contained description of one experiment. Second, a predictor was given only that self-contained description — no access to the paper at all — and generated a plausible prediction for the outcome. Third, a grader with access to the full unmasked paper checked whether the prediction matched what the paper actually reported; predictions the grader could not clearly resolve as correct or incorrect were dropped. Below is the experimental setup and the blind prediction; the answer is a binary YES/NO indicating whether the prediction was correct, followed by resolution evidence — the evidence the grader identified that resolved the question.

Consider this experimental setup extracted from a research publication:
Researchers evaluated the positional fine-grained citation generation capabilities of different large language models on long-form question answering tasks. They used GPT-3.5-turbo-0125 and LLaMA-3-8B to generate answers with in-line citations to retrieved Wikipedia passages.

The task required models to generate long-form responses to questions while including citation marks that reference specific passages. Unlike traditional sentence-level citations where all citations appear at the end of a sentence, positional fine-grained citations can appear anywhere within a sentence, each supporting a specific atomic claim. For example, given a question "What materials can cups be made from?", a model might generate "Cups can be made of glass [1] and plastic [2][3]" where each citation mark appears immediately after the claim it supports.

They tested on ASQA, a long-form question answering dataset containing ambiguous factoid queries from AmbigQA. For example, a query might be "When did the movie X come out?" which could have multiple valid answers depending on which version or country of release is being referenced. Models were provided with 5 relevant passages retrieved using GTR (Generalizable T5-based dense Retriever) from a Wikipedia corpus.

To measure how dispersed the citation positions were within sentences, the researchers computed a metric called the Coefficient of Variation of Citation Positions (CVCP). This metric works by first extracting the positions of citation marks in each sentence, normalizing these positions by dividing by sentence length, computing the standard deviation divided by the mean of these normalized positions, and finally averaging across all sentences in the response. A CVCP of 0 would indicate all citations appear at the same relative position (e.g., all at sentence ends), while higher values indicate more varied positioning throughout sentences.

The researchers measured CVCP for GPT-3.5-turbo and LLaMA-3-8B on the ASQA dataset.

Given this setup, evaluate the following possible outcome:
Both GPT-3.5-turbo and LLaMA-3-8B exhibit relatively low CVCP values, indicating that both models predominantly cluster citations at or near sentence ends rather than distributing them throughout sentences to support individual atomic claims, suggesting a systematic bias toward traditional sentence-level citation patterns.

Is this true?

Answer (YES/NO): NO